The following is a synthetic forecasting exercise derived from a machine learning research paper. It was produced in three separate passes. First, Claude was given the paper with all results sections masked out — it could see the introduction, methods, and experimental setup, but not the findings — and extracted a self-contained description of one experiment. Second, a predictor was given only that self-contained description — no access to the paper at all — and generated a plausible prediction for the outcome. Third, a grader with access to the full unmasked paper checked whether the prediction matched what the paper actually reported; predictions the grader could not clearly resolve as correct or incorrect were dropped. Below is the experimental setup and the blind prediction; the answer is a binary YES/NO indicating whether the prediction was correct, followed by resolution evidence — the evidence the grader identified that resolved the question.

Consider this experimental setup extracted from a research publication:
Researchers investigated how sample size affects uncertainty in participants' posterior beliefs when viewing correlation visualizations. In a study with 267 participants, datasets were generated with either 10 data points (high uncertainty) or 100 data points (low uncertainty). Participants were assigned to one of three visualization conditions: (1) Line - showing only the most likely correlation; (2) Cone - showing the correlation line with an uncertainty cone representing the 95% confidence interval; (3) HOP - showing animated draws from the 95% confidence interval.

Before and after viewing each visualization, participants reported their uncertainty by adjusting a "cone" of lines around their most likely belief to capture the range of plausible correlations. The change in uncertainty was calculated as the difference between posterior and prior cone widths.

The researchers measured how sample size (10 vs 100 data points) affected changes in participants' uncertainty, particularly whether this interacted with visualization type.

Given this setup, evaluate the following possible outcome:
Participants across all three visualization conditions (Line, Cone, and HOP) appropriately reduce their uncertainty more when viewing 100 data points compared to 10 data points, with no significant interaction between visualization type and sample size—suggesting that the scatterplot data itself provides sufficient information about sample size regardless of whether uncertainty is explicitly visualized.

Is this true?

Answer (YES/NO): NO